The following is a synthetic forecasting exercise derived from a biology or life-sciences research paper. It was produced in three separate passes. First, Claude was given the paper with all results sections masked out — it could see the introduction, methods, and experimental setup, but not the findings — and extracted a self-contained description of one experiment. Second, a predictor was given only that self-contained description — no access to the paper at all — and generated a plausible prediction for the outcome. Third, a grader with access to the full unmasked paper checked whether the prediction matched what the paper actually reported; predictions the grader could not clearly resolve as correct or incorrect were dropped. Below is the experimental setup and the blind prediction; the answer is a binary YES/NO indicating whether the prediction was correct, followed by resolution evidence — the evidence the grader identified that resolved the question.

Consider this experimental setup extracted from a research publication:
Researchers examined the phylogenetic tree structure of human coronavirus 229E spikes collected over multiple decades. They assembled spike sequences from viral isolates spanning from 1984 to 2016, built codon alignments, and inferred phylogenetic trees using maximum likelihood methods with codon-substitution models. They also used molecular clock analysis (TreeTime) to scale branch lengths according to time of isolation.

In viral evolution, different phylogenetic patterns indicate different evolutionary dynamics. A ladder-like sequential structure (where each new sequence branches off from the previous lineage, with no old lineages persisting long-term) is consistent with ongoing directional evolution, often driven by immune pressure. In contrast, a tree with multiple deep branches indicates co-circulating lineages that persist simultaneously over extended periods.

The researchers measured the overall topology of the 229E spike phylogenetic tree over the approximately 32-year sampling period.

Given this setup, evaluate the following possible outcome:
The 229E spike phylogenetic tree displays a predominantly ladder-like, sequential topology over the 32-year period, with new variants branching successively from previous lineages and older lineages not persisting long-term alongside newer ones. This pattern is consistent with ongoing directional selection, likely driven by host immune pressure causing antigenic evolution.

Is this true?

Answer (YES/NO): YES